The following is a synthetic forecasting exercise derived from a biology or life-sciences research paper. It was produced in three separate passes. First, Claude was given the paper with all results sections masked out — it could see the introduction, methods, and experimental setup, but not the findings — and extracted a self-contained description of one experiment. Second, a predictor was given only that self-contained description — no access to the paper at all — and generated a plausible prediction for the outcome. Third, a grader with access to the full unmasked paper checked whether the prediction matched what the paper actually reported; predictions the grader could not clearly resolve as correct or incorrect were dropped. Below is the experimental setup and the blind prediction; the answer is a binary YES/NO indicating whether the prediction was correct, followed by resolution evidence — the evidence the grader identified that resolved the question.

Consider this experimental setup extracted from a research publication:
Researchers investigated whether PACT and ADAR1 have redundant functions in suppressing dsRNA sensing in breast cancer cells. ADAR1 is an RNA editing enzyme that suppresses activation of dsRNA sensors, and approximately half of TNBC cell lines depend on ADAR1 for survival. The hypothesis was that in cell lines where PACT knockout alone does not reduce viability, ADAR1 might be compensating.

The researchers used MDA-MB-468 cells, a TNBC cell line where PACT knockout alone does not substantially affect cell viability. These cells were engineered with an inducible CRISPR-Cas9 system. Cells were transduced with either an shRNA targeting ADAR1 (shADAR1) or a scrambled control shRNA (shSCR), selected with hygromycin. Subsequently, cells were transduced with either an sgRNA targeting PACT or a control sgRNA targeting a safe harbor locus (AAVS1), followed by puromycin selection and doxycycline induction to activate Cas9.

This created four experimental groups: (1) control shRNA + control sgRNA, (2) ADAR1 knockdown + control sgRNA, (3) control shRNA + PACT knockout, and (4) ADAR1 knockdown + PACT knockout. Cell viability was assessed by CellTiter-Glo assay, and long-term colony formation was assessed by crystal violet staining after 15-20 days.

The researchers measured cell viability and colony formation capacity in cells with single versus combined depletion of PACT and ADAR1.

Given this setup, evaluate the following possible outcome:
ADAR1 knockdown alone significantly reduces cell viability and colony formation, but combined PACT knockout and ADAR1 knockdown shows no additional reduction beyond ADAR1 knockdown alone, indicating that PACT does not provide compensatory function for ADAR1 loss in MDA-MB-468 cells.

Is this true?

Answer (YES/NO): NO